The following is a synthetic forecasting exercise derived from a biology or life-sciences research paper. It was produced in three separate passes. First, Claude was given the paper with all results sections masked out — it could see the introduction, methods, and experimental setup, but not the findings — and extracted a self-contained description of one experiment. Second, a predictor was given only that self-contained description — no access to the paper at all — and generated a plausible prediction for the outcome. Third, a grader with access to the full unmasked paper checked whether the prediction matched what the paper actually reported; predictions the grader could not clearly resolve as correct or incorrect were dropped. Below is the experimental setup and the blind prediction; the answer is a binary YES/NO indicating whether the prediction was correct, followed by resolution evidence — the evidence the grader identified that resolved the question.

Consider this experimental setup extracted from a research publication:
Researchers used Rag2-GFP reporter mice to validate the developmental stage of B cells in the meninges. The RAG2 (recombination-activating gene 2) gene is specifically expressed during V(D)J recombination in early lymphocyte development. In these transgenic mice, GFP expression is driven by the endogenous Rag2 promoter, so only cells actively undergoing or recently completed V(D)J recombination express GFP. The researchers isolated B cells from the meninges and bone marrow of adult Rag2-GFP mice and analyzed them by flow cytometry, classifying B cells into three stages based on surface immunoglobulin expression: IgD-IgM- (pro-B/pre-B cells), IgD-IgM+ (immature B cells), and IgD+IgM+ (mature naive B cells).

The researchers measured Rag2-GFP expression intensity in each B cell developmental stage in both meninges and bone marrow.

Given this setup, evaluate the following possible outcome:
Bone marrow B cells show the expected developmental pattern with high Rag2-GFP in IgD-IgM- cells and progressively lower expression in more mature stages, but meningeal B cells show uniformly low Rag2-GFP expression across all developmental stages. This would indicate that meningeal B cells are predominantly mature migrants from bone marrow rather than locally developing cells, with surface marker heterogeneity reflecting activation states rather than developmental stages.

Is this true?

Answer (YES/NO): NO